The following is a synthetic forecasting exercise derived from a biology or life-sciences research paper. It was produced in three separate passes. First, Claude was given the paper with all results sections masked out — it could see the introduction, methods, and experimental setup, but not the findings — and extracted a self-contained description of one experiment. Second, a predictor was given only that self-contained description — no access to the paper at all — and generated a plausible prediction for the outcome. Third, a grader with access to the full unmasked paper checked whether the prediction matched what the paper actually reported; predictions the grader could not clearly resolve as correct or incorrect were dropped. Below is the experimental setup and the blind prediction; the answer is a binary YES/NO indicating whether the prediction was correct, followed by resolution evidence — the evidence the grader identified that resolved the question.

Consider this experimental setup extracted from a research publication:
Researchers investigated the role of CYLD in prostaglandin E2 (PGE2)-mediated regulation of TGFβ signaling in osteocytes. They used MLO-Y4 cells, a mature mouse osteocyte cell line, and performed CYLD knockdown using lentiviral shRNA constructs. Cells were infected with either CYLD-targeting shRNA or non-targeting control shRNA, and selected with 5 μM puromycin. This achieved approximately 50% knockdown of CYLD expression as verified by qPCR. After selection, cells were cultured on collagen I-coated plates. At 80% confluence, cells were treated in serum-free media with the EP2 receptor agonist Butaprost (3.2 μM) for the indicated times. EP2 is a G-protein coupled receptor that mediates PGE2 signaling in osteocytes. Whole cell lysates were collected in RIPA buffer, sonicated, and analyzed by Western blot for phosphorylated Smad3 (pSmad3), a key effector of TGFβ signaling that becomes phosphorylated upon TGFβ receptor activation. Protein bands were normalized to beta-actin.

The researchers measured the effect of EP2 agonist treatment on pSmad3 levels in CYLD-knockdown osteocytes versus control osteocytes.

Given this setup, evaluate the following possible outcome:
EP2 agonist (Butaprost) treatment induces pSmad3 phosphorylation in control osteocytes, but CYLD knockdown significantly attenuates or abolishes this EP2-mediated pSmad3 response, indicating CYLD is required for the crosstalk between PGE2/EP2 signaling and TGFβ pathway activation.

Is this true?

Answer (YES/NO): NO